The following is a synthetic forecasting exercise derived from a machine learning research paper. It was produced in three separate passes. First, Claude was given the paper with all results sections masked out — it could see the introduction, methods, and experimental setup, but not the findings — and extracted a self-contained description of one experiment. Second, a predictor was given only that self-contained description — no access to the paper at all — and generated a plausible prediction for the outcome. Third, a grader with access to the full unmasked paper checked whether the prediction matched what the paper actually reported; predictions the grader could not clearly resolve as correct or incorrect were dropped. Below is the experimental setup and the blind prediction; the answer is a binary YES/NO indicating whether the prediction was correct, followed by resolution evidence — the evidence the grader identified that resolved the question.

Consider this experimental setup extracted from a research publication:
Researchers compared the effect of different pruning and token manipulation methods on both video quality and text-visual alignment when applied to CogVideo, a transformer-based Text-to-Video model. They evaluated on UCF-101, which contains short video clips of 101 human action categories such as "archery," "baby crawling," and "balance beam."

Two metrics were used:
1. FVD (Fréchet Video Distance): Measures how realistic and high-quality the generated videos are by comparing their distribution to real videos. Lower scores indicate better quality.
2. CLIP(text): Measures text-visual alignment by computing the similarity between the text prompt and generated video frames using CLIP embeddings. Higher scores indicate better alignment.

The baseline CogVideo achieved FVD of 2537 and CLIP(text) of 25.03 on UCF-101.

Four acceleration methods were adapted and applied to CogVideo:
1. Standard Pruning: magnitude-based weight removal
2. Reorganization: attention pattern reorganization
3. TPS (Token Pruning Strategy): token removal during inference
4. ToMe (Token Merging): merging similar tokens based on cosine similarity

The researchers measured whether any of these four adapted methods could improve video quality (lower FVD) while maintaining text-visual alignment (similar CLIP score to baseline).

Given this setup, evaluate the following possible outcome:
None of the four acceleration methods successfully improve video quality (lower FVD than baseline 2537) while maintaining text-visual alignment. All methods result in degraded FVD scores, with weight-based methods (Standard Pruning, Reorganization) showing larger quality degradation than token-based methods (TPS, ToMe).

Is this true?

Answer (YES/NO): NO